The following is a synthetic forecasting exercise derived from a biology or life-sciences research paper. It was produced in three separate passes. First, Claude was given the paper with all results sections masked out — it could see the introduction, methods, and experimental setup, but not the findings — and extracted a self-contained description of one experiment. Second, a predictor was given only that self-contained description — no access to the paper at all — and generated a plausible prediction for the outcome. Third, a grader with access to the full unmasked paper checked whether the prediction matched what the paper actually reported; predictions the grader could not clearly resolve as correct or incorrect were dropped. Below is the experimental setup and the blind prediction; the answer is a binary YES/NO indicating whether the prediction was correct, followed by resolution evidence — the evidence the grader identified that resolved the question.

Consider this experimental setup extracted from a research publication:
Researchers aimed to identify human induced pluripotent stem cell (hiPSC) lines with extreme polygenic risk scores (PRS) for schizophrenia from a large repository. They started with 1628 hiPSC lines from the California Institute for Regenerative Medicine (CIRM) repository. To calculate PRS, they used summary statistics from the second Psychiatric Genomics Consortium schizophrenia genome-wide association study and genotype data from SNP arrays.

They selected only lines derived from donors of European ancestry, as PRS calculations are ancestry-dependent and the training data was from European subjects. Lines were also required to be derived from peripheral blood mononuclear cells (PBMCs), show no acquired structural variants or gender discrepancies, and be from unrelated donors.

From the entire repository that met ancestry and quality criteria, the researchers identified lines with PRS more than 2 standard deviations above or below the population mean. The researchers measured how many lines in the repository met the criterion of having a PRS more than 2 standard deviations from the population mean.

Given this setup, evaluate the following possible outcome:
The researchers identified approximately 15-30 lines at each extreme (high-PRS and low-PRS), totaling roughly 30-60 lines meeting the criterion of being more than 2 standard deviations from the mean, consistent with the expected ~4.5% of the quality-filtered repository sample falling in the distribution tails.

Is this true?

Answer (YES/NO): NO